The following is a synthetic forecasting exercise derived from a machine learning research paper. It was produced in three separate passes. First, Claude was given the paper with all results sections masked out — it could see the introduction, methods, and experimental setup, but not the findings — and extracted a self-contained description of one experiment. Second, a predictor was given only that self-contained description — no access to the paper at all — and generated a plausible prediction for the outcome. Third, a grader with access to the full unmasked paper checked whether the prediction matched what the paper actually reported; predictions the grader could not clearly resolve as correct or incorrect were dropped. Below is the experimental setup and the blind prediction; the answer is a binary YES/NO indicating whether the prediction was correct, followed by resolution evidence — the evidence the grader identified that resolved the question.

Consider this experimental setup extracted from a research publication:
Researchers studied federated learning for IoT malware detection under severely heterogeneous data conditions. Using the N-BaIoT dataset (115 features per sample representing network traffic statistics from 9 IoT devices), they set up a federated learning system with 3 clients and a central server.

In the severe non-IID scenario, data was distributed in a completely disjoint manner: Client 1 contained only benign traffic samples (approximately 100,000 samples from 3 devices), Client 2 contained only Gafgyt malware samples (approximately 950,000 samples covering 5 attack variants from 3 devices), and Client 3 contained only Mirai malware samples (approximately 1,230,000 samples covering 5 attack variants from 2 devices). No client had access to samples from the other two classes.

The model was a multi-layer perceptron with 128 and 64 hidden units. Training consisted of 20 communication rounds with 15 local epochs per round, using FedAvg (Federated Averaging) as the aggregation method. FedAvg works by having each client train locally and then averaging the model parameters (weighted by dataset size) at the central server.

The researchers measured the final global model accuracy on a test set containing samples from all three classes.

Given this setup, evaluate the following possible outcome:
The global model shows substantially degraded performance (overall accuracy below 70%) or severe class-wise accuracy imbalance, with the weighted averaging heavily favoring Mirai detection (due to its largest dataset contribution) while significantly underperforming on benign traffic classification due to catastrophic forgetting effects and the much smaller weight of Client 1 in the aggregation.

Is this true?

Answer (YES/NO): NO